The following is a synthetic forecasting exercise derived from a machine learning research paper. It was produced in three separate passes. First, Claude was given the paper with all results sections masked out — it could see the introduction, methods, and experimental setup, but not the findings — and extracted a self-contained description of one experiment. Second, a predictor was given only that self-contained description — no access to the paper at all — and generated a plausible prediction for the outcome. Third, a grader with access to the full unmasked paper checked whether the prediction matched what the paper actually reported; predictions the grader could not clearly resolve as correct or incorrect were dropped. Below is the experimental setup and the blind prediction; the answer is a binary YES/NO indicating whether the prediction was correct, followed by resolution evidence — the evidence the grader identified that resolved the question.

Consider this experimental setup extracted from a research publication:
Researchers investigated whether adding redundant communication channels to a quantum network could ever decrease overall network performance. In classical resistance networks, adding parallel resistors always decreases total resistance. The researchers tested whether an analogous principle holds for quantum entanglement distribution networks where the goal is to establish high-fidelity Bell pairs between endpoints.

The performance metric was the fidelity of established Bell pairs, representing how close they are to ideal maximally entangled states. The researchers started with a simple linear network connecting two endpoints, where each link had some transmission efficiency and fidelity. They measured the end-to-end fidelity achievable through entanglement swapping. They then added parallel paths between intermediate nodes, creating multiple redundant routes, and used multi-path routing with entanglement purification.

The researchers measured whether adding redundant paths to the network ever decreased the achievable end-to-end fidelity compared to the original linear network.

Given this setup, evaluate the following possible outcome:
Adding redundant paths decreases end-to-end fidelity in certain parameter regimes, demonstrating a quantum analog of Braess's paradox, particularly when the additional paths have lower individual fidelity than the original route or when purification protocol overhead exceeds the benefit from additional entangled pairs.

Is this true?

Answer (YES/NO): NO